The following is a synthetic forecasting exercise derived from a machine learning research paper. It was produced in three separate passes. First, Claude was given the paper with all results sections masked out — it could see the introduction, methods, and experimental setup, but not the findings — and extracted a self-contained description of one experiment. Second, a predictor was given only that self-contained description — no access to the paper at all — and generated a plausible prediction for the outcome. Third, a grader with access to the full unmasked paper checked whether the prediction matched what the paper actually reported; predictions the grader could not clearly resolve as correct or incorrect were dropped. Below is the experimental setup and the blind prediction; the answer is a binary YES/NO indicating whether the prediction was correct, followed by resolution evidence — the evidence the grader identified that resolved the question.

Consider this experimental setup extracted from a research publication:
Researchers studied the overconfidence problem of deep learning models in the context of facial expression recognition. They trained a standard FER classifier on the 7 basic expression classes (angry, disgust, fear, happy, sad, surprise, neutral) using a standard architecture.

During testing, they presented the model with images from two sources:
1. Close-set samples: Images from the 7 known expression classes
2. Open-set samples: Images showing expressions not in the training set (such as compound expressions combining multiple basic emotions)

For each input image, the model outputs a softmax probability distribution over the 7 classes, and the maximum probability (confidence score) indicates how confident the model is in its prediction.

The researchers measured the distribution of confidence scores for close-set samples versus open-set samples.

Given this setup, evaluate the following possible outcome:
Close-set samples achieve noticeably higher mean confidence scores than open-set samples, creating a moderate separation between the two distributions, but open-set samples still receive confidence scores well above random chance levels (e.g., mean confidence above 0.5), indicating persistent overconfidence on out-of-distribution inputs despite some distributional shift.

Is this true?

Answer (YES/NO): NO